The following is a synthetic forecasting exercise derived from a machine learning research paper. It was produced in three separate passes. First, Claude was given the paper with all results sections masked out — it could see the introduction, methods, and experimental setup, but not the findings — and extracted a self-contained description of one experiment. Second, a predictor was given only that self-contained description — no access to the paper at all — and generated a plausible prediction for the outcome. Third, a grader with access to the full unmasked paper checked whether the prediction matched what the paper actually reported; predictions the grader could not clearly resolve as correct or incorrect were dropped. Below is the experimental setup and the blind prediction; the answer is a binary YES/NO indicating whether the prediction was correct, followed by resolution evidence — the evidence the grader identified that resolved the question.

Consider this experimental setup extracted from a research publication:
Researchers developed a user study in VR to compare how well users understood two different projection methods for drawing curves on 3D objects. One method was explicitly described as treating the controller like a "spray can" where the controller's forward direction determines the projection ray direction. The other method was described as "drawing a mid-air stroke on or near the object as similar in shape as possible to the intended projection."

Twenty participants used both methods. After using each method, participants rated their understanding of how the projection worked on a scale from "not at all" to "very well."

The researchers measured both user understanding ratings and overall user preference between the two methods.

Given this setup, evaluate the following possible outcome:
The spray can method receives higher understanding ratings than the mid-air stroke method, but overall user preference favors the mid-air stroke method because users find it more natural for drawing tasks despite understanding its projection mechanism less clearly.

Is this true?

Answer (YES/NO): YES